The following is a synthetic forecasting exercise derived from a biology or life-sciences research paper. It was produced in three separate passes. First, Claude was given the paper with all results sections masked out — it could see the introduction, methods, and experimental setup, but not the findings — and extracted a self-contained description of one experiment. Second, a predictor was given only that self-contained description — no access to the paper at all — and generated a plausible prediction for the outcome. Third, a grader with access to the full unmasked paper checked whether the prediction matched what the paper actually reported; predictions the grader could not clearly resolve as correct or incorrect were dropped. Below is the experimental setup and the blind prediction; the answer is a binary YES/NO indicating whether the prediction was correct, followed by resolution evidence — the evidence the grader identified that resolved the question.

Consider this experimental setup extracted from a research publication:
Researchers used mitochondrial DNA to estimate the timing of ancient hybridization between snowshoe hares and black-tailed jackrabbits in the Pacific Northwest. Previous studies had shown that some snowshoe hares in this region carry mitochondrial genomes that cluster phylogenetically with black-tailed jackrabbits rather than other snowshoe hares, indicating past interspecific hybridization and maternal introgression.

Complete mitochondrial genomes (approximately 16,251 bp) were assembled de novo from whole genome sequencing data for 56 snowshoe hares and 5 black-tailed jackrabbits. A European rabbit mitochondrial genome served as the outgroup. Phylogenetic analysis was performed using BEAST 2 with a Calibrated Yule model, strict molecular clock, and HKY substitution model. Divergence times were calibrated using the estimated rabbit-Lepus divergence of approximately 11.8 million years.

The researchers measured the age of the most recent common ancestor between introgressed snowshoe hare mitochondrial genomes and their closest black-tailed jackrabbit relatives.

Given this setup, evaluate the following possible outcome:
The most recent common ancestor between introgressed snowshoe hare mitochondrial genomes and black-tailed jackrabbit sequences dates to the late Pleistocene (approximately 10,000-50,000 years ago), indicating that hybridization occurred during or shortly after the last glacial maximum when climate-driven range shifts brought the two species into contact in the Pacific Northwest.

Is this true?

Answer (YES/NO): NO